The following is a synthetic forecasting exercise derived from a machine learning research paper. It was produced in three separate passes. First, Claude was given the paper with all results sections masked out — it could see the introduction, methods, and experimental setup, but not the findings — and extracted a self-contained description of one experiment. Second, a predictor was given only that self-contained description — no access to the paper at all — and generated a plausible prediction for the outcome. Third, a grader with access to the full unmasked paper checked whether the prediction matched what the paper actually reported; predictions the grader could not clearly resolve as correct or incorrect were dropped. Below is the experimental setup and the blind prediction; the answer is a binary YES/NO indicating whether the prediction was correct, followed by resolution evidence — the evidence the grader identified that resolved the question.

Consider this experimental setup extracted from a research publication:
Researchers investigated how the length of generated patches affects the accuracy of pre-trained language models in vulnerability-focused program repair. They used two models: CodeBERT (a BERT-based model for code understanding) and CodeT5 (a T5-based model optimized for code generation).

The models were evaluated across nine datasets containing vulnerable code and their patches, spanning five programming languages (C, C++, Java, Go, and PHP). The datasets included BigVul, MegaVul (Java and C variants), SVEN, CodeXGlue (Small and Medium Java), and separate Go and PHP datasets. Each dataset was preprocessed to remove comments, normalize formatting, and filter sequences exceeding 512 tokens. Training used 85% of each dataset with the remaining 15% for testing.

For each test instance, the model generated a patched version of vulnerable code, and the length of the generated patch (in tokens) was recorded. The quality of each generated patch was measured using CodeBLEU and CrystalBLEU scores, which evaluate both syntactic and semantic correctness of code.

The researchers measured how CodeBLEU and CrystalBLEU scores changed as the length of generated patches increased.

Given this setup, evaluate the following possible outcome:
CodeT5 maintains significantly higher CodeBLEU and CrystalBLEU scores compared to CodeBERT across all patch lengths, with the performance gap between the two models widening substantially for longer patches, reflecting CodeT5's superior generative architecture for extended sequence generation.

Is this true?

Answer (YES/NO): NO